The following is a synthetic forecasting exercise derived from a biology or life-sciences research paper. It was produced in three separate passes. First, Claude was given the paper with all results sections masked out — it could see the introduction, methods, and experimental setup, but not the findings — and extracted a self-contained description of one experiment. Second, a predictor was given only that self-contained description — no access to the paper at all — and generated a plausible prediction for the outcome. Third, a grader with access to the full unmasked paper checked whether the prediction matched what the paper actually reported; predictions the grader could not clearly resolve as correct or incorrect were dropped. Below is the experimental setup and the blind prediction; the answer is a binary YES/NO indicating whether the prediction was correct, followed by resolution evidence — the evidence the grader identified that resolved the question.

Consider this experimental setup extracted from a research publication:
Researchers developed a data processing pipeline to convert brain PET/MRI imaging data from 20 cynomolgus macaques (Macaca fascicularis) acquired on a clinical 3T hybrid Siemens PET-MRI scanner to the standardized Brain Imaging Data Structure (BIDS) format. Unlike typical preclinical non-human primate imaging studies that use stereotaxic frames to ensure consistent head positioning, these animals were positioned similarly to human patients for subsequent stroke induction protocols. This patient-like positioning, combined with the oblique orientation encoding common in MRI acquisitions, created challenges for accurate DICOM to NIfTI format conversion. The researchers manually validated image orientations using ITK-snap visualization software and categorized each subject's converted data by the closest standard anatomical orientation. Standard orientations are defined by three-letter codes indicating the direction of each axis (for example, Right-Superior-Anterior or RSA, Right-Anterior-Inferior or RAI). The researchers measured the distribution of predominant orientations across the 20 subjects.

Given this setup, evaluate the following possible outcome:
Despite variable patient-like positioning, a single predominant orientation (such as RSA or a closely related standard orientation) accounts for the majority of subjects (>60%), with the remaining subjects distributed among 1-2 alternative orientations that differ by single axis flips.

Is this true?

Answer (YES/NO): NO